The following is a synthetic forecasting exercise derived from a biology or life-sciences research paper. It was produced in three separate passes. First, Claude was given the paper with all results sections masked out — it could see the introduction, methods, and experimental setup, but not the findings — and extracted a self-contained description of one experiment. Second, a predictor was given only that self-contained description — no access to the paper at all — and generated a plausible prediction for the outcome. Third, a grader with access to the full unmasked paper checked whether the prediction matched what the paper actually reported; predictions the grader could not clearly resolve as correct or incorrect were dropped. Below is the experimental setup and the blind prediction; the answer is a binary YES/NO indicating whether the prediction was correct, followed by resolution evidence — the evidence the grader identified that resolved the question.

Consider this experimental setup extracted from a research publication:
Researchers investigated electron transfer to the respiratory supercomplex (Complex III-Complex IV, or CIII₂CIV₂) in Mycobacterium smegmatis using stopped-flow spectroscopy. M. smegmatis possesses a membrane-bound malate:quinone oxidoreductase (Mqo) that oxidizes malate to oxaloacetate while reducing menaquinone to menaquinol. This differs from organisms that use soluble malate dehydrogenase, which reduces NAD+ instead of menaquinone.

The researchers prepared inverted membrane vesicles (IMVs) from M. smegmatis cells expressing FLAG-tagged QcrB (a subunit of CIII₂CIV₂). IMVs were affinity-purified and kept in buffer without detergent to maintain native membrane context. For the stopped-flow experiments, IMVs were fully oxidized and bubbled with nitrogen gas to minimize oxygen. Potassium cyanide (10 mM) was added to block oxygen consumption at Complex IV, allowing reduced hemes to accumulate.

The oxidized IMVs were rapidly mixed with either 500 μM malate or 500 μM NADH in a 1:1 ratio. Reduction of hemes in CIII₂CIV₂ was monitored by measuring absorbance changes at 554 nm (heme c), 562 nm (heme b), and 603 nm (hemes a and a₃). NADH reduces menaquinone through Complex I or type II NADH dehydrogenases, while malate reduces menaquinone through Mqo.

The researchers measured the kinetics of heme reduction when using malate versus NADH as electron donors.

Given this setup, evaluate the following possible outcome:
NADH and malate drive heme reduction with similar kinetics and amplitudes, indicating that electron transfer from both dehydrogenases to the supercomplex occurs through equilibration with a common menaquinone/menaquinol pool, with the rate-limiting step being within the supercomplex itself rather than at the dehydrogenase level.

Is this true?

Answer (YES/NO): NO